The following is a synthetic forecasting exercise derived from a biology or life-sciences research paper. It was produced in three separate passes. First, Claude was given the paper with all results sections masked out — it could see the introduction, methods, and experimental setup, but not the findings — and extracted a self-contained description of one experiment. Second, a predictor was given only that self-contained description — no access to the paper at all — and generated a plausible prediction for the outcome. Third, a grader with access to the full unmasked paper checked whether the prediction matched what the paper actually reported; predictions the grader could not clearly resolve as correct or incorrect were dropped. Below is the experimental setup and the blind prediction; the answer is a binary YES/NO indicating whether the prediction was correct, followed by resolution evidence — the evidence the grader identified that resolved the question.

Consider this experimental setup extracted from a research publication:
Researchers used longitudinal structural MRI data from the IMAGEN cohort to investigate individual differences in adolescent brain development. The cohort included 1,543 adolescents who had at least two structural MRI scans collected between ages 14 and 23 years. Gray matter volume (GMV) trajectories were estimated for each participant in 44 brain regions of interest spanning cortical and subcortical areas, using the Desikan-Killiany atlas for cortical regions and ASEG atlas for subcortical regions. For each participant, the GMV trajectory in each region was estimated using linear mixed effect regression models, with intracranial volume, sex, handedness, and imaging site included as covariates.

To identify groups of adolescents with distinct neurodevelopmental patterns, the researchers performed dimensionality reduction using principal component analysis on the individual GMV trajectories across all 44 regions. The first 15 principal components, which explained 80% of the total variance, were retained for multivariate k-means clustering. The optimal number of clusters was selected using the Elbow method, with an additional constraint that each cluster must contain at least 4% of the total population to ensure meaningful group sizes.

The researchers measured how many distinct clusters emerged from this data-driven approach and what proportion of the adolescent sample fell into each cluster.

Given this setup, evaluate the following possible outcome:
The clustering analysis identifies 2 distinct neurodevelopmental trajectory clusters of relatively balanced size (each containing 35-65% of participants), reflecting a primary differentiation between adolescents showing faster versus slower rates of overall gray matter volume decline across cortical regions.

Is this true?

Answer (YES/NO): NO